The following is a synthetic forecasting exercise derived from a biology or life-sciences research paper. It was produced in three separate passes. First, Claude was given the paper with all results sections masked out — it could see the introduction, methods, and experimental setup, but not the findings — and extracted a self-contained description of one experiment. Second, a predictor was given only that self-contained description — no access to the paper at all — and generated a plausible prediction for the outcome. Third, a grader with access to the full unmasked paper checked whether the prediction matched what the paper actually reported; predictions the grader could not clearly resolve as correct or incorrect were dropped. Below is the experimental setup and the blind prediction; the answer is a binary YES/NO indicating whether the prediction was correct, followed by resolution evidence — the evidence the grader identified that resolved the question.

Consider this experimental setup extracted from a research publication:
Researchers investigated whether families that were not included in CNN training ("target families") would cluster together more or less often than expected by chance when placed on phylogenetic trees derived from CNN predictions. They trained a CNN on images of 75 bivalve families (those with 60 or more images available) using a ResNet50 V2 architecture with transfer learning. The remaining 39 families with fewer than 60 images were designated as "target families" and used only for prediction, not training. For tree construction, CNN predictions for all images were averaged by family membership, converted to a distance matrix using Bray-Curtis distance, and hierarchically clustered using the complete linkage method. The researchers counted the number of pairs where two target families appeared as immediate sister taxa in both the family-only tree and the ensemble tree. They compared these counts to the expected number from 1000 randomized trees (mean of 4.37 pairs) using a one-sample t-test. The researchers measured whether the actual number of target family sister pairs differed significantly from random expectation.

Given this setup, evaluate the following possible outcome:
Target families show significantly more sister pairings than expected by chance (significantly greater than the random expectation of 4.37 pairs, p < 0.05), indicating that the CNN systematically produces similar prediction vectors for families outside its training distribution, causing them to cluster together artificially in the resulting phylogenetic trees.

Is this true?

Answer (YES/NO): YES